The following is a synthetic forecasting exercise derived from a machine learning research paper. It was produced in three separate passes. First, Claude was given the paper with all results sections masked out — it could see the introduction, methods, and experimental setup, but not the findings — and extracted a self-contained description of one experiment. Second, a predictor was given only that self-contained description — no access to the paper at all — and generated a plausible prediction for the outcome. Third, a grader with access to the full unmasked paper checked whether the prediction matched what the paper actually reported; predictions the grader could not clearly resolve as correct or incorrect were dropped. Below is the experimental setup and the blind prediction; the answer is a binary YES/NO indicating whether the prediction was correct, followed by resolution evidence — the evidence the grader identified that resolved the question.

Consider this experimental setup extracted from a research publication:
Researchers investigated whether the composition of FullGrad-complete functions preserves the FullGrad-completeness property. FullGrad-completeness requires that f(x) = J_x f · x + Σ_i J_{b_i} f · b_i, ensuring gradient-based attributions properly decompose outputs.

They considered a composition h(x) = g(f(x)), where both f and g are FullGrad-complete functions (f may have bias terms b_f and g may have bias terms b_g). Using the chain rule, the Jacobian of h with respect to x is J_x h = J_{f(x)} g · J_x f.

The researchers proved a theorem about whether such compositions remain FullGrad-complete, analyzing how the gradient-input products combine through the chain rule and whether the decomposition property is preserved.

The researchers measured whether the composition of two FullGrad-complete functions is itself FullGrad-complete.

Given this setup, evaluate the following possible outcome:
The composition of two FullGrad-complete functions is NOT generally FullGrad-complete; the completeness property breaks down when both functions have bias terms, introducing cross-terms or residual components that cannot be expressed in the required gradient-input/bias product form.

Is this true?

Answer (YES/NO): NO